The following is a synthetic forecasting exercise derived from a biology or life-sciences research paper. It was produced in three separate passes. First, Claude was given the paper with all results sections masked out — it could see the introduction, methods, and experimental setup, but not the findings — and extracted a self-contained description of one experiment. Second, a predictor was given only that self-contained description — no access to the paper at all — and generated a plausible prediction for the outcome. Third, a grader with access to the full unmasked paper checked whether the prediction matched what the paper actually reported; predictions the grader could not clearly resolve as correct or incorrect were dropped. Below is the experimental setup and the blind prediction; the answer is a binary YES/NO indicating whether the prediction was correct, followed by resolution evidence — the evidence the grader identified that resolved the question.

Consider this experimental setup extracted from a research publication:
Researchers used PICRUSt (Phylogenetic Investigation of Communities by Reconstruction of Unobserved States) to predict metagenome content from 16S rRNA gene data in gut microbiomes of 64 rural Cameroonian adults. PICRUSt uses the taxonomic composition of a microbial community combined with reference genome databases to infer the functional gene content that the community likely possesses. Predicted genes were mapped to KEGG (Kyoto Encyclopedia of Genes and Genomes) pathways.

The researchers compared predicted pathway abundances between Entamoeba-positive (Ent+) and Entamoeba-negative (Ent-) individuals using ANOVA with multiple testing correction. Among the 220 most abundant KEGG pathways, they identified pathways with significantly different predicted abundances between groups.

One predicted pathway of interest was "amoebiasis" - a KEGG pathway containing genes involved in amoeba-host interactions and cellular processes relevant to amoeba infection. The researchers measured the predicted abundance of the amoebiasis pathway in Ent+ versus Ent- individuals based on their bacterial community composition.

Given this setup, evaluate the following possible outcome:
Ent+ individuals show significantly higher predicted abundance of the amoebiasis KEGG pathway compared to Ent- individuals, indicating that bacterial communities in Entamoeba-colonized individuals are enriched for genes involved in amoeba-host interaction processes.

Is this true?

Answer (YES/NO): YES